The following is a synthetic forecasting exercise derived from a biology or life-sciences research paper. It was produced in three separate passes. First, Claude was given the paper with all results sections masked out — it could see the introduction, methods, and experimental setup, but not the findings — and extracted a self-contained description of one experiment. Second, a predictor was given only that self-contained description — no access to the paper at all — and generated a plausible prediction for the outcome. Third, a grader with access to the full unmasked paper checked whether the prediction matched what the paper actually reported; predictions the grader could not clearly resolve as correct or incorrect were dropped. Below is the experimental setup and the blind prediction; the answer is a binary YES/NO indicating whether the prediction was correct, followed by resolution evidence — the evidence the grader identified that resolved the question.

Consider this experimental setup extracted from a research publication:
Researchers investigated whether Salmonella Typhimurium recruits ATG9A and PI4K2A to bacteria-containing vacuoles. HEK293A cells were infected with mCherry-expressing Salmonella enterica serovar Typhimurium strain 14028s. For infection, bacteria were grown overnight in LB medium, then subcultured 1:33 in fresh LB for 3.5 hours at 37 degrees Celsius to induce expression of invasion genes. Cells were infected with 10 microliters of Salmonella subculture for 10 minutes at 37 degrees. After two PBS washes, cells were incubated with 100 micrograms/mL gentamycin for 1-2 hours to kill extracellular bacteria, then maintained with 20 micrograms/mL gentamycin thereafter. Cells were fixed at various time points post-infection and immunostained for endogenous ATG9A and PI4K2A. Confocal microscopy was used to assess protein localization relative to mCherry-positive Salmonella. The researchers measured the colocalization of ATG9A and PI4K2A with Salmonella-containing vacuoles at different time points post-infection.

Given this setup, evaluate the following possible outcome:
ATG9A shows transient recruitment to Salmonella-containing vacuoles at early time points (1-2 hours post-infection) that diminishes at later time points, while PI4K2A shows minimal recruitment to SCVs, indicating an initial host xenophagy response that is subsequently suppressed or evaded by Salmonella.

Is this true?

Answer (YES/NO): NO